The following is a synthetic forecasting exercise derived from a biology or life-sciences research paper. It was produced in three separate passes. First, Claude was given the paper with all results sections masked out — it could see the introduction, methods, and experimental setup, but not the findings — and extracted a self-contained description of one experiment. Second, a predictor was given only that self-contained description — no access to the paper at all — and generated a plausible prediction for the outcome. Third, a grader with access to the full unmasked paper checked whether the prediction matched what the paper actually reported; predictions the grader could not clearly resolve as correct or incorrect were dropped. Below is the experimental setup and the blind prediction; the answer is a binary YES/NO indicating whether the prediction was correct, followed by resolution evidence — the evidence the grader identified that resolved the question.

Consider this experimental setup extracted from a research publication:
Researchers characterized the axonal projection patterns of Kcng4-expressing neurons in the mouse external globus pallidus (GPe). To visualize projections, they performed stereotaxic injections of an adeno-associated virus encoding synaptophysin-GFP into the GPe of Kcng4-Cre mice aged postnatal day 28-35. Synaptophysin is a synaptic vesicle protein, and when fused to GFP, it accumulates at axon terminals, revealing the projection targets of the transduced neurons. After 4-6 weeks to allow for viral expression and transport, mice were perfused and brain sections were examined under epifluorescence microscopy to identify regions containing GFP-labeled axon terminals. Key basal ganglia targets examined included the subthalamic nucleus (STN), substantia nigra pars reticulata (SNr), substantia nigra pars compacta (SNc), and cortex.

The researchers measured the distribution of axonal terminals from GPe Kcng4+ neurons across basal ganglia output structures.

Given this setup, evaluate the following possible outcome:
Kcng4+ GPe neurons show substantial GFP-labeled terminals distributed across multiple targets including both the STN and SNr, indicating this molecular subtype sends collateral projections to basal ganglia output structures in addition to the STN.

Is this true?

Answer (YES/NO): YES